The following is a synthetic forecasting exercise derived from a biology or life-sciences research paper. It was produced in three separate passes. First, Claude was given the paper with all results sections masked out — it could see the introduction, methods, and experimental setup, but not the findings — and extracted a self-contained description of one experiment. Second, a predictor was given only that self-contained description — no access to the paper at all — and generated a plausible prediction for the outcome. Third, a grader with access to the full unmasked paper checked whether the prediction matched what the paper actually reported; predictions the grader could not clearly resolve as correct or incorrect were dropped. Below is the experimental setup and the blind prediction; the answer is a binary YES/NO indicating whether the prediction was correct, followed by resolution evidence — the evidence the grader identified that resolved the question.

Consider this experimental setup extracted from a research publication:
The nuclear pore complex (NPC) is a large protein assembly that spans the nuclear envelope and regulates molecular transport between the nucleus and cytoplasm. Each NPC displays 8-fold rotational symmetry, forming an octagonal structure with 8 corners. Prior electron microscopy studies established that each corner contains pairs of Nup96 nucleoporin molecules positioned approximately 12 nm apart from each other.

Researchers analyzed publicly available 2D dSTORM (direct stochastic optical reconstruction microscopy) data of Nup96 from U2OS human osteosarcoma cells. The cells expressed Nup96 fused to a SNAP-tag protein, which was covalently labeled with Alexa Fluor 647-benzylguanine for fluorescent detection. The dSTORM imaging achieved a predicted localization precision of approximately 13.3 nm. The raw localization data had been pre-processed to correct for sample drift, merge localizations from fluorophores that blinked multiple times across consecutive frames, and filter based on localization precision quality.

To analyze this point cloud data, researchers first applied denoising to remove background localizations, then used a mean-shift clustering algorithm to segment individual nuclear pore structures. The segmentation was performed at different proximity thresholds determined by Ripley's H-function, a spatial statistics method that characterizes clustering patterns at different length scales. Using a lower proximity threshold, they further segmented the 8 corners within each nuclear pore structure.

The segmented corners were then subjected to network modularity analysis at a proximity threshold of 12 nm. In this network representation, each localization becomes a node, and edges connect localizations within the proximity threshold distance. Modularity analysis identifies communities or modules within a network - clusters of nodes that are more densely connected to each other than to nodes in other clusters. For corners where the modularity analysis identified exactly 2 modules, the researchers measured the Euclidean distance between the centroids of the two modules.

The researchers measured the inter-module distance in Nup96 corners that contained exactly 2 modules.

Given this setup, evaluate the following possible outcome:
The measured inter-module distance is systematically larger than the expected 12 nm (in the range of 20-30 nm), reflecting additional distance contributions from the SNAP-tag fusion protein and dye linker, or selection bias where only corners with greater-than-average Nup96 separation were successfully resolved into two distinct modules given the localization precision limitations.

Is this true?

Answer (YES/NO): NO